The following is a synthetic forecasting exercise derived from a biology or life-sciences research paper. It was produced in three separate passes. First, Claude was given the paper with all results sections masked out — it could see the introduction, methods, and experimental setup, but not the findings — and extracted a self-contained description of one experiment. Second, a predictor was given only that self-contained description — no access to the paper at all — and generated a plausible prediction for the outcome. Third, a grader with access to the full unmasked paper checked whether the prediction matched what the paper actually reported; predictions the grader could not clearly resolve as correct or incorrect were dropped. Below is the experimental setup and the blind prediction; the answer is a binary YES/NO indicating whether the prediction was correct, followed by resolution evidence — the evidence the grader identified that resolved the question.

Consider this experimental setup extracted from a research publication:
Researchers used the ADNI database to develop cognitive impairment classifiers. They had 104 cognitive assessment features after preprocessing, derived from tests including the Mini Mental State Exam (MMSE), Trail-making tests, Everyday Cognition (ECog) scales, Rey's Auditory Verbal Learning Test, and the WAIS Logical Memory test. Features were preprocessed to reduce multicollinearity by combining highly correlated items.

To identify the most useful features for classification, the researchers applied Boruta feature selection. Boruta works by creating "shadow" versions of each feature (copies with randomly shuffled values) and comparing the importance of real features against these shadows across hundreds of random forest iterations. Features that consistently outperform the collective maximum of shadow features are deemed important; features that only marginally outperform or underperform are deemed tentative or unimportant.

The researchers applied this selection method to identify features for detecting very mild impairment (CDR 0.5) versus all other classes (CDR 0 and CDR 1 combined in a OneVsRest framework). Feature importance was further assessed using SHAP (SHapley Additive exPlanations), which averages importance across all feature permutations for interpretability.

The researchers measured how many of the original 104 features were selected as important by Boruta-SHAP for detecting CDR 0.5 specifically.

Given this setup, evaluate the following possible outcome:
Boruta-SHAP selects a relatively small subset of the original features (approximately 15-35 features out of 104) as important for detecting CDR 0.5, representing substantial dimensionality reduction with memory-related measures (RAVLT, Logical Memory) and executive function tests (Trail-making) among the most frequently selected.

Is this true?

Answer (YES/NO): NO